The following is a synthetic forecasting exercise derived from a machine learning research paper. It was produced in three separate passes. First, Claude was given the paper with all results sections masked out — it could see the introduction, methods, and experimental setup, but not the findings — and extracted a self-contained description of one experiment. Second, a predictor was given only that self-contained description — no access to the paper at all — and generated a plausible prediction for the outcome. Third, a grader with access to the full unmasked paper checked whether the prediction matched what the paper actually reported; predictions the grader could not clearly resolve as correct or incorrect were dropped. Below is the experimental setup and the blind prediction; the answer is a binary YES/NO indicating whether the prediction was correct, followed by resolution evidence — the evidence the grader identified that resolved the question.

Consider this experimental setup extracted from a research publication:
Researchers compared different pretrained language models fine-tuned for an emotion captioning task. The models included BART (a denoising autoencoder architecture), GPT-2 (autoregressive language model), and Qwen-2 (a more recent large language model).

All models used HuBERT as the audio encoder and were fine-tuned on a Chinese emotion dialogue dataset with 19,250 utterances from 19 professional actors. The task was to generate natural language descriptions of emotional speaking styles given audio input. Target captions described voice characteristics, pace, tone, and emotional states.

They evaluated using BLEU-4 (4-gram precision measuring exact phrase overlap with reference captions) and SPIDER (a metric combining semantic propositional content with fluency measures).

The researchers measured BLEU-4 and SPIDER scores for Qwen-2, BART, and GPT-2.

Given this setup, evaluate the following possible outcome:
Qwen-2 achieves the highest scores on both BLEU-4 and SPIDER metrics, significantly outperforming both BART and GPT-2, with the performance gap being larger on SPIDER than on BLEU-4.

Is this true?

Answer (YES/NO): NO